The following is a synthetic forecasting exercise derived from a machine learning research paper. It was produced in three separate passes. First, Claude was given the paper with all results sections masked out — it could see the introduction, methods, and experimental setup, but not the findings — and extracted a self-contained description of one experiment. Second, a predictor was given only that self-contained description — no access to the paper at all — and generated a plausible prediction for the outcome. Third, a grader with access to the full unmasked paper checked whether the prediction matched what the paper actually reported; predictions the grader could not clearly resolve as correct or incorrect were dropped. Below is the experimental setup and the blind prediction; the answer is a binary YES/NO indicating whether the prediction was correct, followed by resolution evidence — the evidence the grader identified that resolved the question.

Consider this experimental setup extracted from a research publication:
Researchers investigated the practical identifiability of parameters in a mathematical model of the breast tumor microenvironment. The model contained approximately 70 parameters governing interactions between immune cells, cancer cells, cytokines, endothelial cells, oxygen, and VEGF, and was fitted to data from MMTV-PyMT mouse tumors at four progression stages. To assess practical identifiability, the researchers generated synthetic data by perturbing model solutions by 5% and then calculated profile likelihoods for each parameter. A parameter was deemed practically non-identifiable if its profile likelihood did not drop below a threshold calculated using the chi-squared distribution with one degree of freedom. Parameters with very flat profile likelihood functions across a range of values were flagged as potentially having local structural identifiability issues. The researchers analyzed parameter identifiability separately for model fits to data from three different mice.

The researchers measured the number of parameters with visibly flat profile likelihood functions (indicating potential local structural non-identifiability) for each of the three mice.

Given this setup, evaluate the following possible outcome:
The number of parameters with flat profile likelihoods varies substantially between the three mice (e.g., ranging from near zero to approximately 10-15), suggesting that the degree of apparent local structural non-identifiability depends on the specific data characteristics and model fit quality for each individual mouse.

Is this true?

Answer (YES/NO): NO